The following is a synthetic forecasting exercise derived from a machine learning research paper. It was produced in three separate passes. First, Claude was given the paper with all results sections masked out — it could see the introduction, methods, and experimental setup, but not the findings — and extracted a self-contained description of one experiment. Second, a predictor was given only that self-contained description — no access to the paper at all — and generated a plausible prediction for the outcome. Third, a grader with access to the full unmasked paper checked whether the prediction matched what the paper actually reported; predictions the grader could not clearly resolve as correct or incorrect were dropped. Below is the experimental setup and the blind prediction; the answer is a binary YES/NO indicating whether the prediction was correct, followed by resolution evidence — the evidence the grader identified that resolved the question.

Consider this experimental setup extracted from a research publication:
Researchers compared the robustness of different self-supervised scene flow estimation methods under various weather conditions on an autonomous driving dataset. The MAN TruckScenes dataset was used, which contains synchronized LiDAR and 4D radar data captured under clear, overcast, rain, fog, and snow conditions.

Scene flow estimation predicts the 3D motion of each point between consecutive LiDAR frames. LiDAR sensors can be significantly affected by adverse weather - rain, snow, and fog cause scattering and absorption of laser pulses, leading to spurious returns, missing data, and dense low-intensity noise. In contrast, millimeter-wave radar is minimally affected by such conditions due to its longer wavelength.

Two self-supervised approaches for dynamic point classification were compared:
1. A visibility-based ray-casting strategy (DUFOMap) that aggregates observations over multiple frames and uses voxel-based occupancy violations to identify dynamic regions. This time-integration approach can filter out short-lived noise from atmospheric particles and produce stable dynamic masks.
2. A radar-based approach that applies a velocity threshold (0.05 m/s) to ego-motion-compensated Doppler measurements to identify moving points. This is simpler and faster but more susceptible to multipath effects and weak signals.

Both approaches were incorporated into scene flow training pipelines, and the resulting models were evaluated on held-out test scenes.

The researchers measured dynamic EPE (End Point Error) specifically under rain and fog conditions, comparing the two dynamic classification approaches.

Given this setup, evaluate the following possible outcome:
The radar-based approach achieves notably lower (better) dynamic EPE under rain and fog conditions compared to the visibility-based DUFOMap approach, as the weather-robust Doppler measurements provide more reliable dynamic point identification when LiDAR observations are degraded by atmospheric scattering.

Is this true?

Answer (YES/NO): NO